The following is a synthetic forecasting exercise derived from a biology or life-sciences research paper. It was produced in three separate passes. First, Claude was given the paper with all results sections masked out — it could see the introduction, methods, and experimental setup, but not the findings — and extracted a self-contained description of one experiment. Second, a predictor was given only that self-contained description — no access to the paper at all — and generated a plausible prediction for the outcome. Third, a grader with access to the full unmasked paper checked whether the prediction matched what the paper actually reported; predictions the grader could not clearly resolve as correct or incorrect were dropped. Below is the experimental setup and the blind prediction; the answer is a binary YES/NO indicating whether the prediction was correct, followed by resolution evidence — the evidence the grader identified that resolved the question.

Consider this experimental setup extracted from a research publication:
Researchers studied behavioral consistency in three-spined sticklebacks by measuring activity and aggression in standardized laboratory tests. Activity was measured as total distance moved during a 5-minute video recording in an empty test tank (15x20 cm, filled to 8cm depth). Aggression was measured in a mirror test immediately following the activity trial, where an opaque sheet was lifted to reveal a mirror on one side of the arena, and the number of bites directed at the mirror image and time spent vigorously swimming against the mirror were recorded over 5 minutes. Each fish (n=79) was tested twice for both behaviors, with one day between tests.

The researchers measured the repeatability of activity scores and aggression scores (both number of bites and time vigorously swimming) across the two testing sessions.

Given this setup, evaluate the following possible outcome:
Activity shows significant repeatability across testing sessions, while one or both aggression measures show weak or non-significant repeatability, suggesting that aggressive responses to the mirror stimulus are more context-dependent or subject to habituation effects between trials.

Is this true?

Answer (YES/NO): NO